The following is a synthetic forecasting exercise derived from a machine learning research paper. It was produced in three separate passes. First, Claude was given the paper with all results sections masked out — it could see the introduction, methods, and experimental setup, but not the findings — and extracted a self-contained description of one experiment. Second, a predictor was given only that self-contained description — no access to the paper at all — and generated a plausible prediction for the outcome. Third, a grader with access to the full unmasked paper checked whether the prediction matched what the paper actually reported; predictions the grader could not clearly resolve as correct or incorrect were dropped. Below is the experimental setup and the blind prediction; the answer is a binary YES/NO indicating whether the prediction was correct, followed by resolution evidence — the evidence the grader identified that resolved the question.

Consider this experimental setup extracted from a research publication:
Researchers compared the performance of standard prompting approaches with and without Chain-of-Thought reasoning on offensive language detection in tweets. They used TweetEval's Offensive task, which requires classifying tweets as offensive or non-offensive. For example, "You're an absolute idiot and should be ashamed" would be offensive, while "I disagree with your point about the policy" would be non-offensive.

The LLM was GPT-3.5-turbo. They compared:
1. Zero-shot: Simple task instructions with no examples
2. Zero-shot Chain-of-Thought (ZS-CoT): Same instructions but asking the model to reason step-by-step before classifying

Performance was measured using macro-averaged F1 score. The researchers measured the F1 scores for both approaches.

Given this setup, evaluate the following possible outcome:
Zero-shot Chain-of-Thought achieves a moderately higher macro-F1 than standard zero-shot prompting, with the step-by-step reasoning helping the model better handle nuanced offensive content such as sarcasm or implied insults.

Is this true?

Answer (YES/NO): NO